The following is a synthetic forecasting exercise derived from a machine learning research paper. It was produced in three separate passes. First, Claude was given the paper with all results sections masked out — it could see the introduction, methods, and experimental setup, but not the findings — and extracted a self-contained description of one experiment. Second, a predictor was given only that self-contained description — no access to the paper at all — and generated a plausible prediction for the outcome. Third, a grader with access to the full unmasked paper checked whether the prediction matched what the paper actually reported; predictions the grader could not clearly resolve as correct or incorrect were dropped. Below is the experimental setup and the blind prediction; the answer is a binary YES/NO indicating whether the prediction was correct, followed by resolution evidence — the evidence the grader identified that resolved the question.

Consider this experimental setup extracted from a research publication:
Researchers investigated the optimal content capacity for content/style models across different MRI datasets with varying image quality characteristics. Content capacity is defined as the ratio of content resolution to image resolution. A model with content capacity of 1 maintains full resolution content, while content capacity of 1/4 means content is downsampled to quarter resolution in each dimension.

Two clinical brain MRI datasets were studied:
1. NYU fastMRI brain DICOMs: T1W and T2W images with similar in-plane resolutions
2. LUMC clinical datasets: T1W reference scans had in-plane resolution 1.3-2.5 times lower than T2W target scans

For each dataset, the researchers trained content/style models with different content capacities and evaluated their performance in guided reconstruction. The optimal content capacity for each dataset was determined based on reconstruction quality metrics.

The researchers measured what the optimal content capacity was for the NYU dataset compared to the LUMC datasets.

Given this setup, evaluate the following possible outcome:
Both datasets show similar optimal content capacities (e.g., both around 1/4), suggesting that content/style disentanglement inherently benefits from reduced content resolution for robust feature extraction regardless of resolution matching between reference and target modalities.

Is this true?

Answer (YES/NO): NO